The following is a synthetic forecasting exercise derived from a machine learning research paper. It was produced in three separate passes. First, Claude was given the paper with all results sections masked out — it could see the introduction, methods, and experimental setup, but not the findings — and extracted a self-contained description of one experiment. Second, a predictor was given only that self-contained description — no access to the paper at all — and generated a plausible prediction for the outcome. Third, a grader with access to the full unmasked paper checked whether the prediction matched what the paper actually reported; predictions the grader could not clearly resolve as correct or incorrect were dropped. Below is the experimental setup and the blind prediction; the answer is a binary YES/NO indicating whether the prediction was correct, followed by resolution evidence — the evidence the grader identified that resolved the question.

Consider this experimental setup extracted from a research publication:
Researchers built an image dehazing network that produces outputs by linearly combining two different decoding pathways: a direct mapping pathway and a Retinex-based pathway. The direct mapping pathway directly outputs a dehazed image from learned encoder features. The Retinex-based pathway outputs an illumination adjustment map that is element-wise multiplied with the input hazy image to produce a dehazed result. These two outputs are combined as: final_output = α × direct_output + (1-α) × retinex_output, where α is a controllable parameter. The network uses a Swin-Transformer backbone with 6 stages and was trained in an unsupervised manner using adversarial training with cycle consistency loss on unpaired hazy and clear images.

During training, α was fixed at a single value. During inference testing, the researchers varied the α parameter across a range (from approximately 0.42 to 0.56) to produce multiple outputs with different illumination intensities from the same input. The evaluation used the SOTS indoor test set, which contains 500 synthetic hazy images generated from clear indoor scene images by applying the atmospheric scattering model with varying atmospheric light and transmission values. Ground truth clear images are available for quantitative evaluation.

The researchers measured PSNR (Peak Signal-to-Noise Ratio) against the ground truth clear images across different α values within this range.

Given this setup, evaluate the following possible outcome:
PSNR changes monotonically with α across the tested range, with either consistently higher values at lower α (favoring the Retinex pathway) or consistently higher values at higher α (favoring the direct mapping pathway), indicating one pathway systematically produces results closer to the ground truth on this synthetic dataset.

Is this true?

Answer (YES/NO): NO